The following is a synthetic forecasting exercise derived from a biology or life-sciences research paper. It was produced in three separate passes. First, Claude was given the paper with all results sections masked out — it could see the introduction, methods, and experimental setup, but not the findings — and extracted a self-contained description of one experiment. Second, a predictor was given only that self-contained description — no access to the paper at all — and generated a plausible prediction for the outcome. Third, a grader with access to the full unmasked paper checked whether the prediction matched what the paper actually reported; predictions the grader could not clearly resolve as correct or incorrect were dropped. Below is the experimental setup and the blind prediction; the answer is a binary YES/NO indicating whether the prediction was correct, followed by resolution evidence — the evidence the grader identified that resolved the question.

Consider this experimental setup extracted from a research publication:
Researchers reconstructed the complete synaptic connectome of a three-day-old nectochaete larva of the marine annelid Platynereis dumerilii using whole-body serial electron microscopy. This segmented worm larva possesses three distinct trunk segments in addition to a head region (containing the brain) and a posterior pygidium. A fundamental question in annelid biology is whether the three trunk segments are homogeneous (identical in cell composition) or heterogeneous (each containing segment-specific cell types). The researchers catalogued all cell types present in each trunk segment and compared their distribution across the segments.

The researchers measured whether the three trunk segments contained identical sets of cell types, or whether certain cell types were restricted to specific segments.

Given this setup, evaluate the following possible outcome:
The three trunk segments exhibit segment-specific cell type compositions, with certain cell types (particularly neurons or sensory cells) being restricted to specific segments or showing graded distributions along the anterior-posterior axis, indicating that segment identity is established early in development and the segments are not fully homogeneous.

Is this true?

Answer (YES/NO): YES